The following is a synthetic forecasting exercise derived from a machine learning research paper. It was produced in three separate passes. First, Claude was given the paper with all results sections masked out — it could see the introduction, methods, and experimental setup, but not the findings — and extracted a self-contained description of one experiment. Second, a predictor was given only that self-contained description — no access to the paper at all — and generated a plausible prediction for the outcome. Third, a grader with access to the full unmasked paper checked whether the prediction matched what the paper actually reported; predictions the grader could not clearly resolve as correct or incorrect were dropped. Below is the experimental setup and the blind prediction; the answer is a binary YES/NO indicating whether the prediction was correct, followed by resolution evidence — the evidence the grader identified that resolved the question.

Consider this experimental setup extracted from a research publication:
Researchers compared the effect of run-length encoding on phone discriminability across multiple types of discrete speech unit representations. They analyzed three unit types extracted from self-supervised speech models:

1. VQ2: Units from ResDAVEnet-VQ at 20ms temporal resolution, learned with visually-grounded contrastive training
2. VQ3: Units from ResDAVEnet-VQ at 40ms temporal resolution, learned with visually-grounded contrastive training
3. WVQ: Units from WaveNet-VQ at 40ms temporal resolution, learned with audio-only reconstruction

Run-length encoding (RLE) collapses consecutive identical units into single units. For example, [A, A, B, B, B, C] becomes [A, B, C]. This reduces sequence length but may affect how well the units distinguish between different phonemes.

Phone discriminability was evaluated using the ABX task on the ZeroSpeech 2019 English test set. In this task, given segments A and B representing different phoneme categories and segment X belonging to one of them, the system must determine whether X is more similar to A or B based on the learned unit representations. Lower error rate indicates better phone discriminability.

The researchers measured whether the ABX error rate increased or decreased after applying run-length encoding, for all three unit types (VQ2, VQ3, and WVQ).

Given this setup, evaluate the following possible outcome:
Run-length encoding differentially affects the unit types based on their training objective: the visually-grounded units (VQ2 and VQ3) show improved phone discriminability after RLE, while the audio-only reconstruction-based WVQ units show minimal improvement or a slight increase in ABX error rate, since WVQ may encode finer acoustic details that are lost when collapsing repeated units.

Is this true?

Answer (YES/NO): NO